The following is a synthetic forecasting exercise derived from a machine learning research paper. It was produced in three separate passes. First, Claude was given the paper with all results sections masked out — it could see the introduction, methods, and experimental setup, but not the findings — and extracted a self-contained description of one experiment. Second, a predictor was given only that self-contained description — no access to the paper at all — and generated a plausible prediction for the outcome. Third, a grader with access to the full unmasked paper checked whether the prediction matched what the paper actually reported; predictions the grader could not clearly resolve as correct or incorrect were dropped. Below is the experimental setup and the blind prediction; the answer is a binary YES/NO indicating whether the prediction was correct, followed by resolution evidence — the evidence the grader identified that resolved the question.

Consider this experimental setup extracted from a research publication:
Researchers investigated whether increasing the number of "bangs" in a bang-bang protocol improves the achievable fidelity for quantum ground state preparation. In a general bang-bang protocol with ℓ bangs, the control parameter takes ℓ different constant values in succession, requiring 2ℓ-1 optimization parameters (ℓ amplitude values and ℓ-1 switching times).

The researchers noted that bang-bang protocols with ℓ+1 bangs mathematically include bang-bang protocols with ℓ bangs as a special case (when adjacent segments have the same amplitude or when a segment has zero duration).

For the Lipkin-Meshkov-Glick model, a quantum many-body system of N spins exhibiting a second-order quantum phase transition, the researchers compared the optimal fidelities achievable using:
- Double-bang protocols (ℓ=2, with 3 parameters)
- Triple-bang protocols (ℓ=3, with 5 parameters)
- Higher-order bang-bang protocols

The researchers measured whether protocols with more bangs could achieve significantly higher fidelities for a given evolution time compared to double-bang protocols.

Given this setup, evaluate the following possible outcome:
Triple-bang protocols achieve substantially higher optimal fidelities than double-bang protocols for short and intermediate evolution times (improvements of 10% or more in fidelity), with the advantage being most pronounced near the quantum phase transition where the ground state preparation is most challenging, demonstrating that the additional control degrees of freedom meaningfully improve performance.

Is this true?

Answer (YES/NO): NO